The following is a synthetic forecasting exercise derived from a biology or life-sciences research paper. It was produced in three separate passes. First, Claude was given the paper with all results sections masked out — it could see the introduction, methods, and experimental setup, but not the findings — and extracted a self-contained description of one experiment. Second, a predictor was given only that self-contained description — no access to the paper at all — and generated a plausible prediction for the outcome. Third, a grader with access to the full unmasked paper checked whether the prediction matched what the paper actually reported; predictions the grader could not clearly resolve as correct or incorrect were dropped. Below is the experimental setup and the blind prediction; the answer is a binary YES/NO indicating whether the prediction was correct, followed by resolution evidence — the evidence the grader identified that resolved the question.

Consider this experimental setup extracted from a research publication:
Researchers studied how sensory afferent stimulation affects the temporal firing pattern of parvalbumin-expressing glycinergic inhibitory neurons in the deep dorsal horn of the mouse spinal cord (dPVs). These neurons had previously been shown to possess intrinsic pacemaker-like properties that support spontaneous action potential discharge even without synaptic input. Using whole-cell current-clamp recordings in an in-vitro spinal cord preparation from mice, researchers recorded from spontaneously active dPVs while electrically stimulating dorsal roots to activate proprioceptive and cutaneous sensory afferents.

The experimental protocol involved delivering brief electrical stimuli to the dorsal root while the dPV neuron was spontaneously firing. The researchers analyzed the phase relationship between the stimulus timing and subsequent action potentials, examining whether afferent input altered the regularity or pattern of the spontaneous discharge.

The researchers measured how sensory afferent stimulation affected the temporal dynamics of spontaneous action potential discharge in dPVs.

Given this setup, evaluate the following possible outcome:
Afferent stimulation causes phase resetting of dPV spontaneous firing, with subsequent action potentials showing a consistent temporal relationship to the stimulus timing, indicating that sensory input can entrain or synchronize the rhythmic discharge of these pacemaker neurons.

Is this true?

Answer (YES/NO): YES